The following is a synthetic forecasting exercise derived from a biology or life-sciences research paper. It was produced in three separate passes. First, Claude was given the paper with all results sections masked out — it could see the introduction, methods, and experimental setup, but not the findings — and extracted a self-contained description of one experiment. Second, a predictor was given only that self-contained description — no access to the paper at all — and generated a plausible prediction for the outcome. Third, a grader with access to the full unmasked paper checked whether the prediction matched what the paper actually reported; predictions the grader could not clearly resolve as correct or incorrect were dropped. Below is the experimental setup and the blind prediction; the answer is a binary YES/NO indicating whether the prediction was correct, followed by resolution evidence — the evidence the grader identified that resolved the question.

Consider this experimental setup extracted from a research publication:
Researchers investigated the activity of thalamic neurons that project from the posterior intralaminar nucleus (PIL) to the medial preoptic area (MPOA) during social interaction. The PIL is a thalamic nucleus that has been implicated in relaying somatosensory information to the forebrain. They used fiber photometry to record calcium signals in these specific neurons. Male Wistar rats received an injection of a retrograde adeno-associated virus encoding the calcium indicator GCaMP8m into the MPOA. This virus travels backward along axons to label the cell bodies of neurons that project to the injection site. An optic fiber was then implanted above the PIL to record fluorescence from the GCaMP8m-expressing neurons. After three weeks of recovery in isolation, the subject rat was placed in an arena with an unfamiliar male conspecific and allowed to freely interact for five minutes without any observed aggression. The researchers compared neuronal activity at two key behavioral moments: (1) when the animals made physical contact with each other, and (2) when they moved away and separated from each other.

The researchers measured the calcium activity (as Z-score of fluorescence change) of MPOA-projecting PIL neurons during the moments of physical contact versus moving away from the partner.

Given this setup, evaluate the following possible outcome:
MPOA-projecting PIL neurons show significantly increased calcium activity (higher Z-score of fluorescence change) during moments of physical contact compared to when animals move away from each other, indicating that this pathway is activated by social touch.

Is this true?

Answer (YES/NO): YES